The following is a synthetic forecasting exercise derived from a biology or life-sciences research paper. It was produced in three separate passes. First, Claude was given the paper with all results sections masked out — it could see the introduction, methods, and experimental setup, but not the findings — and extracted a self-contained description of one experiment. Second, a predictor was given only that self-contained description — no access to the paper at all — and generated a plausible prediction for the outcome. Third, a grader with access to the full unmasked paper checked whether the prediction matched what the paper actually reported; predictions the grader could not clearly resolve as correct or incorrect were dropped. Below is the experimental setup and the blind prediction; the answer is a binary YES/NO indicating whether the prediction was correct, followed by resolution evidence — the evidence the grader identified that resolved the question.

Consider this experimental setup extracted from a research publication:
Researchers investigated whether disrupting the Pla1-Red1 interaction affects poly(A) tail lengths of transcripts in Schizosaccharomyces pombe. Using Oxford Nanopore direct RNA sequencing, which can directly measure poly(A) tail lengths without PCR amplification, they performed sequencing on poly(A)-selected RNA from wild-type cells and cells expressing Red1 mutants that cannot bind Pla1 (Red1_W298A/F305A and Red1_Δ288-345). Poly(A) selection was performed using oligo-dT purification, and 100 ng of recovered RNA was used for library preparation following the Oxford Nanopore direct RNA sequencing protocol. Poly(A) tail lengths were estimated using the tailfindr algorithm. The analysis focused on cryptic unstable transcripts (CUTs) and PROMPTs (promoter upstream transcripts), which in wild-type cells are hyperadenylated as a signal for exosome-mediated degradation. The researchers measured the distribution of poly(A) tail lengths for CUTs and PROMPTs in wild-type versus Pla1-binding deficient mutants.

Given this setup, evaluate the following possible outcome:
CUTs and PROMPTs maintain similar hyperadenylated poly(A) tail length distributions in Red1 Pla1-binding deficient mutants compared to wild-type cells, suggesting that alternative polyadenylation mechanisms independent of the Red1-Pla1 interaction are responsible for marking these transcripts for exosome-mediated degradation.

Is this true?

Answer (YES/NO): NO